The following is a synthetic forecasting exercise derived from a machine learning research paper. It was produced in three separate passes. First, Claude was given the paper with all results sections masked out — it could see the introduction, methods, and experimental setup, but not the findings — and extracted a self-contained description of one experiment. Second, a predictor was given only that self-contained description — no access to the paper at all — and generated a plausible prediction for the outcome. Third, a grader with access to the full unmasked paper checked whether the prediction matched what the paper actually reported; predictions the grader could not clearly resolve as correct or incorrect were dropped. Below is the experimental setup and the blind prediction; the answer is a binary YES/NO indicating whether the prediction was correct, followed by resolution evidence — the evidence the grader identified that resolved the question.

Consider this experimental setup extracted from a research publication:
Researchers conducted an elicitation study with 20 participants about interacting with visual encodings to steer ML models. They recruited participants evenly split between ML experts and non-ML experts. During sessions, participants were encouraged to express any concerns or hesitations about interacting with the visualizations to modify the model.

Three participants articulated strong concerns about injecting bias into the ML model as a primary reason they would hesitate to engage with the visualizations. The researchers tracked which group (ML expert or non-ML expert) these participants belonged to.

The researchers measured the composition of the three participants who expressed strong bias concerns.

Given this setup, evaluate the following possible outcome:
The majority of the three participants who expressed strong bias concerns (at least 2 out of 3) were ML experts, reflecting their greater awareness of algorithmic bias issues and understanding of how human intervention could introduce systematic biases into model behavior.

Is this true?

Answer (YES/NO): NO